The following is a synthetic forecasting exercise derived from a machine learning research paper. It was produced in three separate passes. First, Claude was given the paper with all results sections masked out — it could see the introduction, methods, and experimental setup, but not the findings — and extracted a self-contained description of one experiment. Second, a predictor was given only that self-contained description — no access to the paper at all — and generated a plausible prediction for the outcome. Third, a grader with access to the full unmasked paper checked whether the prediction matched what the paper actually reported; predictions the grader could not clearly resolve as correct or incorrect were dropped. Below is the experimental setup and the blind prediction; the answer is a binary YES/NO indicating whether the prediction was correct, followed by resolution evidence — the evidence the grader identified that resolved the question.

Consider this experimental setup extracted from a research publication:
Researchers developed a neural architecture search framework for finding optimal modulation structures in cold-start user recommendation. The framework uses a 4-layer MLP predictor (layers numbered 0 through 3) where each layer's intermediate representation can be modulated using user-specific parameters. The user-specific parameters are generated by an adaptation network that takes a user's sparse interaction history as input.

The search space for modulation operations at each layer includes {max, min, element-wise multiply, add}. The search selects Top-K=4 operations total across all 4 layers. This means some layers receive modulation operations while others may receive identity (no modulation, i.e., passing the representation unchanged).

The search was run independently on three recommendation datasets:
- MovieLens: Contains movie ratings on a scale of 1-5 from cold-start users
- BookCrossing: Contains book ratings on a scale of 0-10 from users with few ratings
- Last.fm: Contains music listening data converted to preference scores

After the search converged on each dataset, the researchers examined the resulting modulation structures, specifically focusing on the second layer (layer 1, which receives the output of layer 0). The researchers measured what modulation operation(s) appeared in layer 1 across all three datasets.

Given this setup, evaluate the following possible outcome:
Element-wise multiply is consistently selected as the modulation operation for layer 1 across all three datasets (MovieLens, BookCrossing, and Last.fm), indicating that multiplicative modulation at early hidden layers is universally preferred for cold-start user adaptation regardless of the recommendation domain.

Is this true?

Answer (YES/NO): NO